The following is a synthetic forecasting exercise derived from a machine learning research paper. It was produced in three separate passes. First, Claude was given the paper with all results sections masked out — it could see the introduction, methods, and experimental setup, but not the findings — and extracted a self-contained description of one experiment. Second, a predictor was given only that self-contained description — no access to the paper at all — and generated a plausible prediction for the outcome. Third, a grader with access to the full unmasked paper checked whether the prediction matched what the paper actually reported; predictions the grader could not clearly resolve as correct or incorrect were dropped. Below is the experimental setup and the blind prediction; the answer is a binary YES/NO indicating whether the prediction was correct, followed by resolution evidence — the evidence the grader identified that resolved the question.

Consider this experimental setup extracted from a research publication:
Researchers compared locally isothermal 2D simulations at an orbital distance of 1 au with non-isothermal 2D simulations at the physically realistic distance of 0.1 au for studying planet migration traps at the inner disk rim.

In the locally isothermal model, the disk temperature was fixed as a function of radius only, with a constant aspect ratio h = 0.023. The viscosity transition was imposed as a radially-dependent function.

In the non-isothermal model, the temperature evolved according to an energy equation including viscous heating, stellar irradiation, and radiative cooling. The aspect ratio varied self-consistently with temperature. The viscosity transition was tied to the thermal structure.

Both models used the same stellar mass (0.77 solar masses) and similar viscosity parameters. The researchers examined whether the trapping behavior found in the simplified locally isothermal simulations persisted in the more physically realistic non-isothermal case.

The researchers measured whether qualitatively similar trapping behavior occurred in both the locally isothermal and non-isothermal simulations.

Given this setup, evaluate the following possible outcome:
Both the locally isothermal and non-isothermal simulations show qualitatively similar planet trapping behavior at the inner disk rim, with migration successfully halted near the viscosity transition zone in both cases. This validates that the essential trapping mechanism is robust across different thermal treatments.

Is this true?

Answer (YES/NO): YES